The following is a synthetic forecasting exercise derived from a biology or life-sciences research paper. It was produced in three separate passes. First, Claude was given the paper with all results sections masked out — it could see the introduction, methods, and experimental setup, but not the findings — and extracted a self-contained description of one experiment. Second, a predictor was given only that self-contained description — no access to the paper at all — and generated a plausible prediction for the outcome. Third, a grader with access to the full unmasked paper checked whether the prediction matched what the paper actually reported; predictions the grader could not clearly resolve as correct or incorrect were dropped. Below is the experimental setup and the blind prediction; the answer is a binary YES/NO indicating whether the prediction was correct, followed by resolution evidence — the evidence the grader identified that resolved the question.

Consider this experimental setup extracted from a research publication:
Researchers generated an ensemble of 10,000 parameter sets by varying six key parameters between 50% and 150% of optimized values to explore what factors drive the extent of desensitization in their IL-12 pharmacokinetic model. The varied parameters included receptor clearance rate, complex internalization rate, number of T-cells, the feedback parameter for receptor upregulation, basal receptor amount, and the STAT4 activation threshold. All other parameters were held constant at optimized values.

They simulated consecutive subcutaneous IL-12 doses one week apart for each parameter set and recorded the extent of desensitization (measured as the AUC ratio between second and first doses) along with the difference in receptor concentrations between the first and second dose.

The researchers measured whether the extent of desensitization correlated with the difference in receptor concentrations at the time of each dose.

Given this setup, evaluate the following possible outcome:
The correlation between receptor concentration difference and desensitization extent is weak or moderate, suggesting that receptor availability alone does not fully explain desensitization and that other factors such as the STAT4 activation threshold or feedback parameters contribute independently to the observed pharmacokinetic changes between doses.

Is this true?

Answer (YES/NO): NO